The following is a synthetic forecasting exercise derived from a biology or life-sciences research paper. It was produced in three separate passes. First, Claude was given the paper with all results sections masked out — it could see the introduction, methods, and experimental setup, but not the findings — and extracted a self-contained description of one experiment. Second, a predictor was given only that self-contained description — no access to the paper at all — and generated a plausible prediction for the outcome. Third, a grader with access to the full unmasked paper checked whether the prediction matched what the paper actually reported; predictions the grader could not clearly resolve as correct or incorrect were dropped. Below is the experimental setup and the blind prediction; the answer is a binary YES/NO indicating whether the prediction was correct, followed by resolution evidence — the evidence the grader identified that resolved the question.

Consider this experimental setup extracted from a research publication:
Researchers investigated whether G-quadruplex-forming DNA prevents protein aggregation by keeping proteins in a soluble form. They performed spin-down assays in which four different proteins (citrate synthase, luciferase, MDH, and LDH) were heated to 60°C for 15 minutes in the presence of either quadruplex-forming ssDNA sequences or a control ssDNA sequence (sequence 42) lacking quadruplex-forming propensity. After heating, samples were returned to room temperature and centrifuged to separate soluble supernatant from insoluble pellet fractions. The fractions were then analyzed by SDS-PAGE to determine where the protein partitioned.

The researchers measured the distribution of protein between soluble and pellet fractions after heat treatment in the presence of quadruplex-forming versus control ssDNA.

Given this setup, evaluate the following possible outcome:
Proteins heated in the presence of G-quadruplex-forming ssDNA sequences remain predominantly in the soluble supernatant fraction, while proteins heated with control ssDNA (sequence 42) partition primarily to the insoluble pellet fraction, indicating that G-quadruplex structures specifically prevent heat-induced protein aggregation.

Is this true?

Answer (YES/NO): YES